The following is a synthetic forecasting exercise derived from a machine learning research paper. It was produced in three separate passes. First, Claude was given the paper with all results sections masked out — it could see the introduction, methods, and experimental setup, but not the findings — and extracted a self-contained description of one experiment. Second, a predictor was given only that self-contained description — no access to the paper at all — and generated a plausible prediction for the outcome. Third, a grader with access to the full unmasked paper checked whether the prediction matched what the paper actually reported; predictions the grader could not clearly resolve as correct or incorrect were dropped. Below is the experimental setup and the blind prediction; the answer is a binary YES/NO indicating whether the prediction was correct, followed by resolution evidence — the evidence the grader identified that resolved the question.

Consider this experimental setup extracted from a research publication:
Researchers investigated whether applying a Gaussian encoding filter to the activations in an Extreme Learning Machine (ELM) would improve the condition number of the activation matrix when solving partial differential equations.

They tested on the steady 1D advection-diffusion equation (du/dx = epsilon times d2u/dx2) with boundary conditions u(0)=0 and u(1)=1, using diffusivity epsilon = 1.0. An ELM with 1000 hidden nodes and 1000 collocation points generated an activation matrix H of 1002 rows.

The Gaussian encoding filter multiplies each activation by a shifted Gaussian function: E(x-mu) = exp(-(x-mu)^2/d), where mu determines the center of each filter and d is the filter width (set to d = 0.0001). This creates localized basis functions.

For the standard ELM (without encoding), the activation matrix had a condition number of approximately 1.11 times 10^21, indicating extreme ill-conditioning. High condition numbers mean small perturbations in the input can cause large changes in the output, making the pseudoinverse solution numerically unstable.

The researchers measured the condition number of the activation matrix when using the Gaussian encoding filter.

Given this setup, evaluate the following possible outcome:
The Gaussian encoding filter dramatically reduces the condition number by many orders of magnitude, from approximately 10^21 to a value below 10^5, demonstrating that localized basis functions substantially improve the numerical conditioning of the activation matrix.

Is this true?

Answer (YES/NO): NO